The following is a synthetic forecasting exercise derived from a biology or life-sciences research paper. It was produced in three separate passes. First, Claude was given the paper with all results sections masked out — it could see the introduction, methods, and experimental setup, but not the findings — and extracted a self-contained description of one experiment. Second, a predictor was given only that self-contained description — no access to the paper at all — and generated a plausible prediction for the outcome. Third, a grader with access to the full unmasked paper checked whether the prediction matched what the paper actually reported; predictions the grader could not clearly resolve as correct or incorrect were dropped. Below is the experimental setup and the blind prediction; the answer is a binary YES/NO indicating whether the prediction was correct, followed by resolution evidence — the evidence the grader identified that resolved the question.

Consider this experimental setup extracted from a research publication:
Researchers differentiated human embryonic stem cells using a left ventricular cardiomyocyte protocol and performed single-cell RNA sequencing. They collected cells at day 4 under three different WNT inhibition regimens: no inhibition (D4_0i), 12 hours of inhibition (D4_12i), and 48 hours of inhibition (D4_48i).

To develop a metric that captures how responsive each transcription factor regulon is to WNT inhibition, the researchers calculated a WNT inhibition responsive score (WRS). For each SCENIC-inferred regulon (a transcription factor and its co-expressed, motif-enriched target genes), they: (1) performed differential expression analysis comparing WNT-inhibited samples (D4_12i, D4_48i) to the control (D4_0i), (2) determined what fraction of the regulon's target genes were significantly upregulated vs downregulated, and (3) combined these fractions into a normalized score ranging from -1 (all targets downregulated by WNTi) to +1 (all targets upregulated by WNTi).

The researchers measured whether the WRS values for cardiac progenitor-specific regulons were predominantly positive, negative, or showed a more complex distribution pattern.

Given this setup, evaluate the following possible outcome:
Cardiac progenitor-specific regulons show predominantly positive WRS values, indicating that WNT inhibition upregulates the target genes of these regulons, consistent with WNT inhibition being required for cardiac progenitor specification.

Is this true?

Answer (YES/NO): NO